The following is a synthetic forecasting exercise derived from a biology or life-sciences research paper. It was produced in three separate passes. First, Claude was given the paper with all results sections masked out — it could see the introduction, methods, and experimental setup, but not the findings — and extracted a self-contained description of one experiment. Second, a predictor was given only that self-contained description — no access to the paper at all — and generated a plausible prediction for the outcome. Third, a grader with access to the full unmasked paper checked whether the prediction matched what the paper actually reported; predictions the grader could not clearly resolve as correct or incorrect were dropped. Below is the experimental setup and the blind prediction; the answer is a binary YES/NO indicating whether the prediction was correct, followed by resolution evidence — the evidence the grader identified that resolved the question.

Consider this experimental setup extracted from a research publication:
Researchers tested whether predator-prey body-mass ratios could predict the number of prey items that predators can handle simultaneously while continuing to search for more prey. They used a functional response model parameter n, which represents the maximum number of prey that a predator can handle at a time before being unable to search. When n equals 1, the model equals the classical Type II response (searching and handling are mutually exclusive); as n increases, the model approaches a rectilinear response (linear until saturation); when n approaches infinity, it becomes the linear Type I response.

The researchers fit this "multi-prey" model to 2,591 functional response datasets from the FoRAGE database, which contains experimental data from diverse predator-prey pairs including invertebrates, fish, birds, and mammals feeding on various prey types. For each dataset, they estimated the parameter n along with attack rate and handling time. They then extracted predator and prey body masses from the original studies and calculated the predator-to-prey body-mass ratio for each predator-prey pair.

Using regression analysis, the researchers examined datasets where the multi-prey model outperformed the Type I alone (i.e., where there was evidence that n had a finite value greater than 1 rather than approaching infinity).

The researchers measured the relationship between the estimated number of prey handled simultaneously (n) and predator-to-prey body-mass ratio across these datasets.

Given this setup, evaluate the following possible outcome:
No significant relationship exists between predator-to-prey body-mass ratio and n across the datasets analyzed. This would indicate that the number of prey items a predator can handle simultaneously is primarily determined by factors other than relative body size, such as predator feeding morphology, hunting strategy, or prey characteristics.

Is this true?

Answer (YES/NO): NO